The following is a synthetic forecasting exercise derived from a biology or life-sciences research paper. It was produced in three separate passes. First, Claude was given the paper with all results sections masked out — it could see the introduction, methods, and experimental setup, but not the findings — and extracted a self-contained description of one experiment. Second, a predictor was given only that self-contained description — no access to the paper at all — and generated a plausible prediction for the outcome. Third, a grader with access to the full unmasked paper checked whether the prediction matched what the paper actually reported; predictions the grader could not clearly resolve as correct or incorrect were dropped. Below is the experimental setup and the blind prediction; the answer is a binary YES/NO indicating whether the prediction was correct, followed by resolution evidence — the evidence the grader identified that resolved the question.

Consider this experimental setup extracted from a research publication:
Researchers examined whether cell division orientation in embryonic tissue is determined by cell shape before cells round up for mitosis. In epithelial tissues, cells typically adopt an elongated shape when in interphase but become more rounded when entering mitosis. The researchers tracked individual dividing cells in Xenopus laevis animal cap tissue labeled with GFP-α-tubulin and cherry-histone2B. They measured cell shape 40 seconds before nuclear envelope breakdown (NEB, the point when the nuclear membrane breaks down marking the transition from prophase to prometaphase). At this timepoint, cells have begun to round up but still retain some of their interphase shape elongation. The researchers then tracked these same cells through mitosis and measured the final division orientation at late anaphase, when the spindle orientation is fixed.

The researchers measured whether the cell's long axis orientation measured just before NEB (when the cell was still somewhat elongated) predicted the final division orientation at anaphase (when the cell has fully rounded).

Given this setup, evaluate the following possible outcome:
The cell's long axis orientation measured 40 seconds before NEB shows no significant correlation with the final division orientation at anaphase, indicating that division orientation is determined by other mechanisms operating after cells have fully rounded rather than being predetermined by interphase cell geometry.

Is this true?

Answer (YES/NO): NO